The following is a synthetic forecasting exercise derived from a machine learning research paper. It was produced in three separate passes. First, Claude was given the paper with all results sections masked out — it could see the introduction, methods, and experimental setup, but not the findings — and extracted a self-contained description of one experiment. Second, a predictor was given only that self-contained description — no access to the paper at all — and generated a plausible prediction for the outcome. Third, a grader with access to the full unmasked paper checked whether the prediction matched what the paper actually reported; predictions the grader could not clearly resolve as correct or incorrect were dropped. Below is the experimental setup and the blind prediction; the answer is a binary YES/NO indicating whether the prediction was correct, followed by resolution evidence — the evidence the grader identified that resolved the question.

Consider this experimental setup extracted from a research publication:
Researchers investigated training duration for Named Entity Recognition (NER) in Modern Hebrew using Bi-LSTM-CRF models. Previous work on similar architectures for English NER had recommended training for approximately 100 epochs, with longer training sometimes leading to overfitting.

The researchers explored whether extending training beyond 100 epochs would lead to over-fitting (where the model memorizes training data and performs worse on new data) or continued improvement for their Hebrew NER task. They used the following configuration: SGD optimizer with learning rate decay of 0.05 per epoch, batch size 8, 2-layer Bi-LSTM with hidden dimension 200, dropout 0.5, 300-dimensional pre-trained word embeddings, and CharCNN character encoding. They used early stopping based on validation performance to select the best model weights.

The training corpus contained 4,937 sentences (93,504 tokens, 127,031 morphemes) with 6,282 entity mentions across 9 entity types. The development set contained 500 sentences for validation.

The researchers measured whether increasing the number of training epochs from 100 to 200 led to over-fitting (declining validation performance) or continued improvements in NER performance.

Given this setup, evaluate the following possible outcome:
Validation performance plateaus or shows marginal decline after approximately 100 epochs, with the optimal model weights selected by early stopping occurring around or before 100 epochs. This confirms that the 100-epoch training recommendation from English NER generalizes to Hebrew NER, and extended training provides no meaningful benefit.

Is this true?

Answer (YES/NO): NO